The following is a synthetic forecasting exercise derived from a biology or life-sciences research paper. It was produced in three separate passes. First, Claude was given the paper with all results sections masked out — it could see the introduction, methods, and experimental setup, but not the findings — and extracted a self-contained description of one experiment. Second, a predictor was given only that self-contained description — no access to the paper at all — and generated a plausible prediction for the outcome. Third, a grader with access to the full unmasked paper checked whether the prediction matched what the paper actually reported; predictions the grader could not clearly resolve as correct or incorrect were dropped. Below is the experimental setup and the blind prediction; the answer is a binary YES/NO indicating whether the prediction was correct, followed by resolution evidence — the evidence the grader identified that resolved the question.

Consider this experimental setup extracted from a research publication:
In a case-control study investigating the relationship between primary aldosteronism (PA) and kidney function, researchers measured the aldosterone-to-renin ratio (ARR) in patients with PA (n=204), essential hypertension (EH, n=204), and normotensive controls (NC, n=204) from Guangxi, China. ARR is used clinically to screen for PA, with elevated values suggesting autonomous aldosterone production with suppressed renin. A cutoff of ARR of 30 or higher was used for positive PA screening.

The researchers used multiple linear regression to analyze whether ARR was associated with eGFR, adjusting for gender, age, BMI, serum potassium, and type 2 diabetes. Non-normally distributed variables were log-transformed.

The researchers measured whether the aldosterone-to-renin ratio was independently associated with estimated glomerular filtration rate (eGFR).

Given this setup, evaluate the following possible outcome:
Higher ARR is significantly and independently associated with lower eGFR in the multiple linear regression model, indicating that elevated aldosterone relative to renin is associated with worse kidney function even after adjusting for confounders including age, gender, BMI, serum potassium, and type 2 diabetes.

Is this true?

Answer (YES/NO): YES